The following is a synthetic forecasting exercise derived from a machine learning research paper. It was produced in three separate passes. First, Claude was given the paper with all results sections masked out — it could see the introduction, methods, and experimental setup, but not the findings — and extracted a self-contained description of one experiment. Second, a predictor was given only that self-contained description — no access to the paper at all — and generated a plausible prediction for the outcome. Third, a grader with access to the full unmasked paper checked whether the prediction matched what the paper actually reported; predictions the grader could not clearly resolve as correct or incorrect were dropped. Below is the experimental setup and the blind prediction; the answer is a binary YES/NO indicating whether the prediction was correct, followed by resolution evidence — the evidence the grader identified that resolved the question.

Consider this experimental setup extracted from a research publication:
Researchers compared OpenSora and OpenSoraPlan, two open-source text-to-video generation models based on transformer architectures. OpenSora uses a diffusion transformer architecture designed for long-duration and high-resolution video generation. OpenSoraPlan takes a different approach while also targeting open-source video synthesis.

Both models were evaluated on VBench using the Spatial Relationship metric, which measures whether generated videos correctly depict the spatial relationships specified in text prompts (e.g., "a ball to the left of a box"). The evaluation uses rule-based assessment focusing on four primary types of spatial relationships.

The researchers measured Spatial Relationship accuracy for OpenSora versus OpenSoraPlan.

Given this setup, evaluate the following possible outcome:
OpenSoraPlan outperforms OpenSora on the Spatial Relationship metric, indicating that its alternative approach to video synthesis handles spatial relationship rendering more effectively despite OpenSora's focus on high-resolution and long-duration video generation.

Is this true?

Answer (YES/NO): NO